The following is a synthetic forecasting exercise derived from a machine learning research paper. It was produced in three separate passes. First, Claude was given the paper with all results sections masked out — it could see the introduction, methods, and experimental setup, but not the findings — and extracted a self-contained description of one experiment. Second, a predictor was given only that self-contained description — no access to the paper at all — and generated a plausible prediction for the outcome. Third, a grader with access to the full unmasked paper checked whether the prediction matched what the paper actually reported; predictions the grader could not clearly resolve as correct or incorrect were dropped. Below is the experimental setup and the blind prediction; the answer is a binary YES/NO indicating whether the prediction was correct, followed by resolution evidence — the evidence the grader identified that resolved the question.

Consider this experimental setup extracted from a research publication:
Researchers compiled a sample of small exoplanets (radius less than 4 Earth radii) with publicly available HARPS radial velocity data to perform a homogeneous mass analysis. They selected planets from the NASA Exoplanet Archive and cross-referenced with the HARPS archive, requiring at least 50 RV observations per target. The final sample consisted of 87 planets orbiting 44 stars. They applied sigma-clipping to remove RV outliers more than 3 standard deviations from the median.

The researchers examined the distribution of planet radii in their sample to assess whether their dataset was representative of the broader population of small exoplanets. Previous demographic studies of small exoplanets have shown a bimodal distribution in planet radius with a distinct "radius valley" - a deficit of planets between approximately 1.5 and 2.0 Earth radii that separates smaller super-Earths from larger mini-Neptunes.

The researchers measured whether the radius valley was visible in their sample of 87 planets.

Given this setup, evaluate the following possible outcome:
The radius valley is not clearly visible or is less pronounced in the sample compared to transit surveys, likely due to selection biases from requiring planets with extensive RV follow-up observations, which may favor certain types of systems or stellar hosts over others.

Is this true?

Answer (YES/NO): NO